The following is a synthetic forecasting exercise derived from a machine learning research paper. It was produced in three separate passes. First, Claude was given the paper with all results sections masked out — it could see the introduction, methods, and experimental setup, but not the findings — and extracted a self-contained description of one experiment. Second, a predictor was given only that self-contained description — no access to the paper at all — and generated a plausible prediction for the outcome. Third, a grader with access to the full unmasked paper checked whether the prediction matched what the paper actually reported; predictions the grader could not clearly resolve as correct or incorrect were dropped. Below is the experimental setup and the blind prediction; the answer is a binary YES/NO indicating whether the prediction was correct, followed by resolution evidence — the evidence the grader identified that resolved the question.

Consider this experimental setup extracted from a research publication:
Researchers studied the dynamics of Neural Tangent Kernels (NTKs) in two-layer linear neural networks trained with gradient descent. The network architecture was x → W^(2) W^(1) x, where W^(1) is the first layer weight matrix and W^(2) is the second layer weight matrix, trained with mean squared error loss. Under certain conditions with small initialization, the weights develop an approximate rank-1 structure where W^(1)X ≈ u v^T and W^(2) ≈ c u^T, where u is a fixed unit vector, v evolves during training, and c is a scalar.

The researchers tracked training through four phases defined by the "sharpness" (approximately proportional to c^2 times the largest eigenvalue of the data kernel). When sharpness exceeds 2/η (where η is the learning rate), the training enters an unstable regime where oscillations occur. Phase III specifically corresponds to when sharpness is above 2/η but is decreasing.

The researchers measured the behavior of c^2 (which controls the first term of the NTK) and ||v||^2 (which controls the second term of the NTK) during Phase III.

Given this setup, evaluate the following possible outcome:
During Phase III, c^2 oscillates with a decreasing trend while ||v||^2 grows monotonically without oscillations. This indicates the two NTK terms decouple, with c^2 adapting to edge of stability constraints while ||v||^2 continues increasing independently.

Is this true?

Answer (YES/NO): NO